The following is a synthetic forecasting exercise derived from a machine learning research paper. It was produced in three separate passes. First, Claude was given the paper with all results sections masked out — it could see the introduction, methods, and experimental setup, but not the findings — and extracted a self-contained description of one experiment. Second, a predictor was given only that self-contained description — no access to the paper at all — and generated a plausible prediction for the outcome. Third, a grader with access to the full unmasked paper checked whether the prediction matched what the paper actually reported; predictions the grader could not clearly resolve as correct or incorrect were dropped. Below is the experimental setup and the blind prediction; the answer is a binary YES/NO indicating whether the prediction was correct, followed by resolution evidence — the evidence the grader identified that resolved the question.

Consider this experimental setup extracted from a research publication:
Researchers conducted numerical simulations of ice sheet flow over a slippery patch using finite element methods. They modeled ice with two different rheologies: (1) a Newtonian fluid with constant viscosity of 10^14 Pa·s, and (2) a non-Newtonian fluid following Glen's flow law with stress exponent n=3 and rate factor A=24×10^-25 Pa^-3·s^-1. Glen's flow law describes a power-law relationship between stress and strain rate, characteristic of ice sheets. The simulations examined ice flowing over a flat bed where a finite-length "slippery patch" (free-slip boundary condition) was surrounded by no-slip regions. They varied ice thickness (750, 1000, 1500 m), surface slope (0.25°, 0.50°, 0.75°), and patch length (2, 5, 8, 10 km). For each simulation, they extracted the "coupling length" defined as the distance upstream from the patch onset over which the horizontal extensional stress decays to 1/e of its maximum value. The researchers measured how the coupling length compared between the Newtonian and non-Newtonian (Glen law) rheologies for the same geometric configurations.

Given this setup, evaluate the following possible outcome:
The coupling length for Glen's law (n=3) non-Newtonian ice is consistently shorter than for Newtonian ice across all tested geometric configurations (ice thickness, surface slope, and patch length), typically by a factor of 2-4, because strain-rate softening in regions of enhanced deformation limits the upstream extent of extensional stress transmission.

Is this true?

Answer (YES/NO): NO